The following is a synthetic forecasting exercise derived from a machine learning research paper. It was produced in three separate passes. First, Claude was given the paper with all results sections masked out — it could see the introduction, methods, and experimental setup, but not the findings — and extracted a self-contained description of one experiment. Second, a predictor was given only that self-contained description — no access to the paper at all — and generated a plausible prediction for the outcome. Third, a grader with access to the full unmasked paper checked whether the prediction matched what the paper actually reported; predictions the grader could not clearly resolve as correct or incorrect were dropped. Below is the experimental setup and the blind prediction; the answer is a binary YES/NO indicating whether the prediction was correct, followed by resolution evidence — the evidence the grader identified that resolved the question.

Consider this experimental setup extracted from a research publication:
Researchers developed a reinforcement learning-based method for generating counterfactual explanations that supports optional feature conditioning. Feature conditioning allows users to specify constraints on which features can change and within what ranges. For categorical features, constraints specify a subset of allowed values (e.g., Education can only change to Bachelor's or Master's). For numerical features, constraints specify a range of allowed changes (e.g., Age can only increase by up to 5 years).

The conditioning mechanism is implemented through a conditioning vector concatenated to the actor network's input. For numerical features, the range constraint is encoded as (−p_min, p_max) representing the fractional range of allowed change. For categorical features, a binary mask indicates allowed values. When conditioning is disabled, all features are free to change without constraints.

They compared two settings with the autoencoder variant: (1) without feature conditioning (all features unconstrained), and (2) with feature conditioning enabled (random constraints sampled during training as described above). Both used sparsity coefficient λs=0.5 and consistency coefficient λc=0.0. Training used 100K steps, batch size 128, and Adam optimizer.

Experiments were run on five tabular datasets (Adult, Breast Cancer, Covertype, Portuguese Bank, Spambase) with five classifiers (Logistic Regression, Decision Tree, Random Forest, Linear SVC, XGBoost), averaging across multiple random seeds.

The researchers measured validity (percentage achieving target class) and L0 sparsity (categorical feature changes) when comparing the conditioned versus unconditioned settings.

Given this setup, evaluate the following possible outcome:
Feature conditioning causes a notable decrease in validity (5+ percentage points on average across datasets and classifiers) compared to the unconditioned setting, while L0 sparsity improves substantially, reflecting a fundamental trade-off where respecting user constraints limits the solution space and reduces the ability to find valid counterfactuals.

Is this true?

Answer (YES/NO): NO